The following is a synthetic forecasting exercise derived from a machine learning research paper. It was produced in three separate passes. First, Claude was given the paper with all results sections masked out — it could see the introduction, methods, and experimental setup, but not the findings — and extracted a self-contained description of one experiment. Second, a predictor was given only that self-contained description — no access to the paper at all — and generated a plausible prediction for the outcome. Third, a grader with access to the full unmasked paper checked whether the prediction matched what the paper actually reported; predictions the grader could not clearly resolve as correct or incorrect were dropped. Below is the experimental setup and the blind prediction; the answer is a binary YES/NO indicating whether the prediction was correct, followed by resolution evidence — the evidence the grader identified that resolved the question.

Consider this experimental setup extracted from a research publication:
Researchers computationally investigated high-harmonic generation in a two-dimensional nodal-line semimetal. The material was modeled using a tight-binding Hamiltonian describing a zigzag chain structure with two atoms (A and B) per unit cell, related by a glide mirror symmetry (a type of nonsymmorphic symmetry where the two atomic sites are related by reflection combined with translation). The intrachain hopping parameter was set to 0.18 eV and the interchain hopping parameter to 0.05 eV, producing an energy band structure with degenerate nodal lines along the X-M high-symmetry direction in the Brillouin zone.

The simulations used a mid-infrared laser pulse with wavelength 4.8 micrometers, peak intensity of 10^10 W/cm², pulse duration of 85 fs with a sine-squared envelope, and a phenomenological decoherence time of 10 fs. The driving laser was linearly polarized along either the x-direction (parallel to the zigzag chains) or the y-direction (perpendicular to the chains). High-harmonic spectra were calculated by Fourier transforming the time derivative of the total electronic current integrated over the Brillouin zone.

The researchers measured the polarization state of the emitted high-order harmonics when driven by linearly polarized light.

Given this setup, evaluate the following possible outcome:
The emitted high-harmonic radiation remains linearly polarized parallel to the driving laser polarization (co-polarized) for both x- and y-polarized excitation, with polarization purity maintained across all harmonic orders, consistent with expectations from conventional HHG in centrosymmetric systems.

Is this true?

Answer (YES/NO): NO